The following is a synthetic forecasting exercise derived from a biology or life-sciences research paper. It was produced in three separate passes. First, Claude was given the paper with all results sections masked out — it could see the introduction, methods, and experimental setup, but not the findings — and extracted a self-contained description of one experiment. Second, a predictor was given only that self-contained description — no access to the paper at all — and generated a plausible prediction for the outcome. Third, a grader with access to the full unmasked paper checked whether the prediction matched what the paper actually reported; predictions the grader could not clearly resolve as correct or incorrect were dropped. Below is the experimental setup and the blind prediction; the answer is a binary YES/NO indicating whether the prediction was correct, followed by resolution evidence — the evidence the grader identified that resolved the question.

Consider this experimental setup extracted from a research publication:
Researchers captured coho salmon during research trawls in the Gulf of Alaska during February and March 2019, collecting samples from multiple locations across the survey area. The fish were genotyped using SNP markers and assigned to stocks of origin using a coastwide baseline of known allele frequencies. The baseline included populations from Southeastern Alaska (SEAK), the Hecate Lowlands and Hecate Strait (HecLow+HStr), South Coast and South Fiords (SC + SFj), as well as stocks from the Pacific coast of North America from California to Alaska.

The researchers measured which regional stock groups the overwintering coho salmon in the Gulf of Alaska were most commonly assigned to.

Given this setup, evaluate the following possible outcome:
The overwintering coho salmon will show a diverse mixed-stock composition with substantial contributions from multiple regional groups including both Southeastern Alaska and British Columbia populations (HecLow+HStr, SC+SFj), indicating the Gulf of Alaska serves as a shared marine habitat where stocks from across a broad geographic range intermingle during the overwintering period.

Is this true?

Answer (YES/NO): NO